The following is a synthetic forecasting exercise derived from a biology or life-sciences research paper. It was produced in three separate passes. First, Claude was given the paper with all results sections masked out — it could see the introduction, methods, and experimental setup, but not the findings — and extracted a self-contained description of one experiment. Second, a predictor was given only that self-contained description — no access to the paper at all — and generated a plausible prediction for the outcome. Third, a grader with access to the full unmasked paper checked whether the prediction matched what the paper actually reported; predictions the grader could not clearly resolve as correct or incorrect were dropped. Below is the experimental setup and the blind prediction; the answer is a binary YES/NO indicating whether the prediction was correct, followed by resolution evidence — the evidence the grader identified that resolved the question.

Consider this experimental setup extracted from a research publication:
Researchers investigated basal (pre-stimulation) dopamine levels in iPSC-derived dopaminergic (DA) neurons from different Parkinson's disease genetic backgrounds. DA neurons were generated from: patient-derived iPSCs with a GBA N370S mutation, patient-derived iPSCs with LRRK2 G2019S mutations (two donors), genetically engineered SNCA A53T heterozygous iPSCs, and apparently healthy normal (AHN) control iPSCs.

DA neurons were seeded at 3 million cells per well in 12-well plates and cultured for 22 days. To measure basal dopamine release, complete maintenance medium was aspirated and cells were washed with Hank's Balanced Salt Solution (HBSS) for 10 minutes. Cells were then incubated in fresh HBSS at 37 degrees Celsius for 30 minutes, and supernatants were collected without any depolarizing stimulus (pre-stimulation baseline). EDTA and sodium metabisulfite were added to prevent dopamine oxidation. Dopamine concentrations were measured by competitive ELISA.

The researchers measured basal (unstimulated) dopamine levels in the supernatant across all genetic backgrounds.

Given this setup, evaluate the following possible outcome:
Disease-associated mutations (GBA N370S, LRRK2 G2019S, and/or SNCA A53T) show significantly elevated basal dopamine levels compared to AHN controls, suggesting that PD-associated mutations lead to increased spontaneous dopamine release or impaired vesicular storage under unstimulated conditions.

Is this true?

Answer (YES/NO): NO